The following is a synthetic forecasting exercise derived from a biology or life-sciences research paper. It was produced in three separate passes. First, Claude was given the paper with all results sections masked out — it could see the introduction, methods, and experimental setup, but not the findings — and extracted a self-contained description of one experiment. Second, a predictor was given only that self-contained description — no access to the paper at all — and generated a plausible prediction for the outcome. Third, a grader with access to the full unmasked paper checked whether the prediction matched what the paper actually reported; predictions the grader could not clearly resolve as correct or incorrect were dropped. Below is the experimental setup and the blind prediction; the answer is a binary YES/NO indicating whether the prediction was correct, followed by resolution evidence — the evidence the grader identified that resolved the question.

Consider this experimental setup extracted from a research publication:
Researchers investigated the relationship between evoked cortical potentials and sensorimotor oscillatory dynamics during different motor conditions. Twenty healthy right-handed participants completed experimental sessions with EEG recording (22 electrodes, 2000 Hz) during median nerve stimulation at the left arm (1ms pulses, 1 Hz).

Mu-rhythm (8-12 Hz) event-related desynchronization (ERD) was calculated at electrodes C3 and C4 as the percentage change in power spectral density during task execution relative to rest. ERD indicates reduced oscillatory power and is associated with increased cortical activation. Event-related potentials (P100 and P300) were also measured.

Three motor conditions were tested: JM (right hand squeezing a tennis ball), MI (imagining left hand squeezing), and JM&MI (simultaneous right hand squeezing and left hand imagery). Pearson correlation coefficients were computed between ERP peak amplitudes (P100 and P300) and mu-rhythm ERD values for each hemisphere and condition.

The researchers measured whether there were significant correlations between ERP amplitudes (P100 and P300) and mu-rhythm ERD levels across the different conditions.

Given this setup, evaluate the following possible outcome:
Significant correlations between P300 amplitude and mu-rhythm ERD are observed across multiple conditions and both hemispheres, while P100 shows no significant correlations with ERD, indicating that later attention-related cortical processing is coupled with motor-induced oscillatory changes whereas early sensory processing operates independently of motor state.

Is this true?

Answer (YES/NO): NO